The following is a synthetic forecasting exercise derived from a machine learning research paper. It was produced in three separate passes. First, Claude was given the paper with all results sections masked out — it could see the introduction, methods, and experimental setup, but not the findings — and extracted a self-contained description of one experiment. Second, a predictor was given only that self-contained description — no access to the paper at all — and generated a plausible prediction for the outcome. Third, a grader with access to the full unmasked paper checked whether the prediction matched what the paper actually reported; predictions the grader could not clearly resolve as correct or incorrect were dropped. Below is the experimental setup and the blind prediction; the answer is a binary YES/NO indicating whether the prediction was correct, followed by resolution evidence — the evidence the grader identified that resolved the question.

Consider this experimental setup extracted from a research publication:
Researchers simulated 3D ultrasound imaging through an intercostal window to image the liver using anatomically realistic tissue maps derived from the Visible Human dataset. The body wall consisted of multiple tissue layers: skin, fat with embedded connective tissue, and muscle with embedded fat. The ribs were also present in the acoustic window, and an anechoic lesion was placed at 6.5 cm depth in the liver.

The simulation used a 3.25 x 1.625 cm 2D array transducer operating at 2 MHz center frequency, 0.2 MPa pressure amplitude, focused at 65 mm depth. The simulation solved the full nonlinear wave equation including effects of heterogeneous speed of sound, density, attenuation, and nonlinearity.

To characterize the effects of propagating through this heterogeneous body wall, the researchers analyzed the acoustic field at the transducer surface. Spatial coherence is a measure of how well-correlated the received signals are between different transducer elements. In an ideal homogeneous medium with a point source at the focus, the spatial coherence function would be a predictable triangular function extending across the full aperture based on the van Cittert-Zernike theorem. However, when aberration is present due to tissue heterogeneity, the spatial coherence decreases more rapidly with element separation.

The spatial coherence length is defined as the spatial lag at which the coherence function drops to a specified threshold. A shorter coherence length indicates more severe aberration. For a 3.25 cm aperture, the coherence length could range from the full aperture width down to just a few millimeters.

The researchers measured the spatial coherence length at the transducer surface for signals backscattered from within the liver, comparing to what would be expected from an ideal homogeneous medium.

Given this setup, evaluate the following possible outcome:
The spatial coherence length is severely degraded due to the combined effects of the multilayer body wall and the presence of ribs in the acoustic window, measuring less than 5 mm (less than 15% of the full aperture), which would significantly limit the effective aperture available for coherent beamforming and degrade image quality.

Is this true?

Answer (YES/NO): YES